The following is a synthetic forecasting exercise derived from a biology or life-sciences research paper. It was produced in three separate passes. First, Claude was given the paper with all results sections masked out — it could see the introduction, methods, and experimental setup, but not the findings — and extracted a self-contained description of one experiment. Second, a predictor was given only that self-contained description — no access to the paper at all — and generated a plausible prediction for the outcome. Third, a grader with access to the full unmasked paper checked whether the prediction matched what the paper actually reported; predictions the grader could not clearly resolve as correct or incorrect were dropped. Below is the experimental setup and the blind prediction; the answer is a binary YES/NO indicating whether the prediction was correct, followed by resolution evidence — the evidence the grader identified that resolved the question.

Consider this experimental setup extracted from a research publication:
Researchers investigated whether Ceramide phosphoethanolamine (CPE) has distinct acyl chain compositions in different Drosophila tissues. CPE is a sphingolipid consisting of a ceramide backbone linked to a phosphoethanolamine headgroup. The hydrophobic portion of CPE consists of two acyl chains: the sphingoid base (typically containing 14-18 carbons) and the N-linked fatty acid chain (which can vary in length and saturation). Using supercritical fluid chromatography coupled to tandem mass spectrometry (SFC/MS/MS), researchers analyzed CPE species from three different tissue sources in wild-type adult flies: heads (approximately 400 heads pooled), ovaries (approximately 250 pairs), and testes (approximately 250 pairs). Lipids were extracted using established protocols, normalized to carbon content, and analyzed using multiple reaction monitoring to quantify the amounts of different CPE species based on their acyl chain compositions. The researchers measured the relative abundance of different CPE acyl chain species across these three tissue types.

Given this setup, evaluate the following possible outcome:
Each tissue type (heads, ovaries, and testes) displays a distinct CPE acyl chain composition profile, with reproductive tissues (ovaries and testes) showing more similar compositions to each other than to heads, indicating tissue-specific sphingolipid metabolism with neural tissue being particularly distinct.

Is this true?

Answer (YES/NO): NO